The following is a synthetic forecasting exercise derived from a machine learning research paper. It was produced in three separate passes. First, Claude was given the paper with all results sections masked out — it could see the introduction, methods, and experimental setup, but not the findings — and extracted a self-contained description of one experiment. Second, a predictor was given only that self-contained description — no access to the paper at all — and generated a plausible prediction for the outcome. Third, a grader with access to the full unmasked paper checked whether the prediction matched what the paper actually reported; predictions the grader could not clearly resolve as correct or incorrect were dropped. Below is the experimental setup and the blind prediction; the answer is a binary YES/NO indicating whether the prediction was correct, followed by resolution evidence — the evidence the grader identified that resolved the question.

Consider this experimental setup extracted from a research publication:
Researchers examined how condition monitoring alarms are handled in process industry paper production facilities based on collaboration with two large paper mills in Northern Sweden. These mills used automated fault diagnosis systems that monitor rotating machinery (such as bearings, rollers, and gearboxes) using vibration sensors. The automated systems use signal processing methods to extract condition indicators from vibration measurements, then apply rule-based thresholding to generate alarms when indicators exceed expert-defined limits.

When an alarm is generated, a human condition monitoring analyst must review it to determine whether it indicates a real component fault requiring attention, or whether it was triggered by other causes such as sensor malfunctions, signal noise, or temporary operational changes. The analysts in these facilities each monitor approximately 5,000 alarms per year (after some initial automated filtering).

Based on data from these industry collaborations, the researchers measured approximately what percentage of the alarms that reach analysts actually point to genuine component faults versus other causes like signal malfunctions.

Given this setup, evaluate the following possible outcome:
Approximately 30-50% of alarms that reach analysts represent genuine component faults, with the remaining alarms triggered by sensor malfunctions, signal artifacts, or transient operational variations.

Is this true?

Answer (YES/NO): NO